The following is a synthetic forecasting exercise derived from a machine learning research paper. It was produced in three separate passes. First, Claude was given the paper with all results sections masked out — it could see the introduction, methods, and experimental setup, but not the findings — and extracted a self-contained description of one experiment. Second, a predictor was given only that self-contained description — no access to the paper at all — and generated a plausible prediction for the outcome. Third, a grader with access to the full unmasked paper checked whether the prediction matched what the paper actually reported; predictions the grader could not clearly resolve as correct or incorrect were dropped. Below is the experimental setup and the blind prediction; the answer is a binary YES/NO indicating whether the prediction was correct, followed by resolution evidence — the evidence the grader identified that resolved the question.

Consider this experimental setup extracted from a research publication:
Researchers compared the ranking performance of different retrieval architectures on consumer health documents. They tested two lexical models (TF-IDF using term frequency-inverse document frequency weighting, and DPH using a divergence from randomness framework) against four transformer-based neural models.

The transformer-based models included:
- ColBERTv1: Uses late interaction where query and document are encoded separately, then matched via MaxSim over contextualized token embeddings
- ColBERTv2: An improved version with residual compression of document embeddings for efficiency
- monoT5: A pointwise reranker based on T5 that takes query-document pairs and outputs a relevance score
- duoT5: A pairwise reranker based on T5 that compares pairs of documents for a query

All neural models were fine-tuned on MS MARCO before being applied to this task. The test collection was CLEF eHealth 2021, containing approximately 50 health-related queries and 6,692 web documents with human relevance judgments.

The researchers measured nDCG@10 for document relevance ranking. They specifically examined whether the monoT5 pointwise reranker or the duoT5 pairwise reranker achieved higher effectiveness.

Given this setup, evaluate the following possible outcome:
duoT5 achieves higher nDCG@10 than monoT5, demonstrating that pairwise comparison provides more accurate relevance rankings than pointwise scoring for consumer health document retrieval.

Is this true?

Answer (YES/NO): NO